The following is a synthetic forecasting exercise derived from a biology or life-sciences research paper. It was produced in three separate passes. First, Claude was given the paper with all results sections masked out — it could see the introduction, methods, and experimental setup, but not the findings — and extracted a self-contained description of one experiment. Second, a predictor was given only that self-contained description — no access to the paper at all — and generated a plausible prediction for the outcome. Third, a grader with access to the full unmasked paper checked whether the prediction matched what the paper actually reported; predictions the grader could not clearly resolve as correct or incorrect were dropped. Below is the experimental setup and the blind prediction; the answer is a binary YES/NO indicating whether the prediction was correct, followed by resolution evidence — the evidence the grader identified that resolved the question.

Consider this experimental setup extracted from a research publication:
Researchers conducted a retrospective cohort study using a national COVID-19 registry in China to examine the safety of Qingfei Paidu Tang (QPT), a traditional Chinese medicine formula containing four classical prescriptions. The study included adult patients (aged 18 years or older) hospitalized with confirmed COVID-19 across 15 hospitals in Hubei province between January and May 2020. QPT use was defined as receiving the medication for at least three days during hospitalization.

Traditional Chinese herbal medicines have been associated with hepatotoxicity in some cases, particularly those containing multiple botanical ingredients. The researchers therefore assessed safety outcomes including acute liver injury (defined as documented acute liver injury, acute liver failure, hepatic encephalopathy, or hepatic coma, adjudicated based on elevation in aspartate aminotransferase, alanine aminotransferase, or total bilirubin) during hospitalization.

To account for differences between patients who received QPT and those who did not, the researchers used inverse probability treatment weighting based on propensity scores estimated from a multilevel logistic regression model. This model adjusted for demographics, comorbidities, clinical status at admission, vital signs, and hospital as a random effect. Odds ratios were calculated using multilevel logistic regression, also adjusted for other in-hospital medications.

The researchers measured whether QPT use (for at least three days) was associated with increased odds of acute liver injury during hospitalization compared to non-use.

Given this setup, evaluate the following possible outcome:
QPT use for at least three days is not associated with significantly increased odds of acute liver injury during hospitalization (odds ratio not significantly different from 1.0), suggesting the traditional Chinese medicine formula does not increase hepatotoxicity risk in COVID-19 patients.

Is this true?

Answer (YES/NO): YES